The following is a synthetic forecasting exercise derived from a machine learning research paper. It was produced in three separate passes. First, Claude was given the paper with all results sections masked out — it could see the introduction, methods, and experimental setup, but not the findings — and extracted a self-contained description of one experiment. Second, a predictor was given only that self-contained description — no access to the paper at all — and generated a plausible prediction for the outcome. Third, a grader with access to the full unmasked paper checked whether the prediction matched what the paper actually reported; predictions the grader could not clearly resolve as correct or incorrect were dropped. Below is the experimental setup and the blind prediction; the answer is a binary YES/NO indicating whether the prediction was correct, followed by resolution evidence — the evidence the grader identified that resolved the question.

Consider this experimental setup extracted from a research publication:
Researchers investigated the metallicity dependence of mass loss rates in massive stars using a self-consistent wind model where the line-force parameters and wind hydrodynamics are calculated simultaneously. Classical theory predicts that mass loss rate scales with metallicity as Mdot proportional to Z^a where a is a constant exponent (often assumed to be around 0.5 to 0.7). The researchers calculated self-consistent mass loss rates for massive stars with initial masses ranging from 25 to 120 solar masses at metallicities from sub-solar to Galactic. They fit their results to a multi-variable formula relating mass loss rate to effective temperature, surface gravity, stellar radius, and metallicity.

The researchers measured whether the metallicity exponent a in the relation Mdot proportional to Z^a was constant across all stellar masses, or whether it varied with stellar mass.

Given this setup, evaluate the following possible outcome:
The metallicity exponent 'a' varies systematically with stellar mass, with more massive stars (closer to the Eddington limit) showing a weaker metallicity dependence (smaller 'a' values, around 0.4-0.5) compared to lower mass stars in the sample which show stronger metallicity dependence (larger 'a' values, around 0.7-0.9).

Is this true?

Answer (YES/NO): NO